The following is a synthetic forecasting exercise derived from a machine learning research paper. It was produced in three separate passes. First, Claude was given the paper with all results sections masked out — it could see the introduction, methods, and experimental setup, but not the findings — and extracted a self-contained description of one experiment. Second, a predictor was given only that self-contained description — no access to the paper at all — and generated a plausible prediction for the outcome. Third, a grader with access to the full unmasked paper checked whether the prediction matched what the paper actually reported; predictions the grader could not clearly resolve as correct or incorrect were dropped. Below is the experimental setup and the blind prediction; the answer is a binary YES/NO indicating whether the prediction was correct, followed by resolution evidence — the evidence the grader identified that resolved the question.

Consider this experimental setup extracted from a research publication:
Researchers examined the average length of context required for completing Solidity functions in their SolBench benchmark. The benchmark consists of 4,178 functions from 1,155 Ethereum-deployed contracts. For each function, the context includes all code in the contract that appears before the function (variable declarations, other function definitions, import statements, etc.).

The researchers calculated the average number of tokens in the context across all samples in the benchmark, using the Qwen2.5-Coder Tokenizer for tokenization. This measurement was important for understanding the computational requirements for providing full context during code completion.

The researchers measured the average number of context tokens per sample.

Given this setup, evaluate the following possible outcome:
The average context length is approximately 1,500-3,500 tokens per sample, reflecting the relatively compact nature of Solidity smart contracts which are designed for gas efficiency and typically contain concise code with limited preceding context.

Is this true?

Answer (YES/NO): NO